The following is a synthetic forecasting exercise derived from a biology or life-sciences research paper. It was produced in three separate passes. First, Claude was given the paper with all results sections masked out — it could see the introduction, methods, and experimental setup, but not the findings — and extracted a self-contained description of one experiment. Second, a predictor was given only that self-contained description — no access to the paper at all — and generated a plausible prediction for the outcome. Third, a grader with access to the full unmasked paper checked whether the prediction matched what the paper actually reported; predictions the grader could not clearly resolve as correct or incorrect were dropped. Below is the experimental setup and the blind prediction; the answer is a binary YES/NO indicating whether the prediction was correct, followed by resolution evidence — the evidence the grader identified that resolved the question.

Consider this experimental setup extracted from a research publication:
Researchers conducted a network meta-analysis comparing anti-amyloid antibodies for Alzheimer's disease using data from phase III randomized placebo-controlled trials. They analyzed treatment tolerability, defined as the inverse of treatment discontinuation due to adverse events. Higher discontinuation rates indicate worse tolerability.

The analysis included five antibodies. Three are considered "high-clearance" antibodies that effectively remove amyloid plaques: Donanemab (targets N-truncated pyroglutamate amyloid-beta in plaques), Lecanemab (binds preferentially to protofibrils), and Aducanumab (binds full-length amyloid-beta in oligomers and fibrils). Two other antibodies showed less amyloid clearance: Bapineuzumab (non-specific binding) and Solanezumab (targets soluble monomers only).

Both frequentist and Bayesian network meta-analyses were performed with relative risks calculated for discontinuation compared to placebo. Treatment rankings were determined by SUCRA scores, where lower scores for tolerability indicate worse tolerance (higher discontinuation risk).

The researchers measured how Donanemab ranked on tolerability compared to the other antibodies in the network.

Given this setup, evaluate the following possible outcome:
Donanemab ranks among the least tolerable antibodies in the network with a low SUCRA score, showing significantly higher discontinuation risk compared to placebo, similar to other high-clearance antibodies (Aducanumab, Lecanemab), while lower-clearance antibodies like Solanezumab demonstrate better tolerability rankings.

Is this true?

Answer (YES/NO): NO